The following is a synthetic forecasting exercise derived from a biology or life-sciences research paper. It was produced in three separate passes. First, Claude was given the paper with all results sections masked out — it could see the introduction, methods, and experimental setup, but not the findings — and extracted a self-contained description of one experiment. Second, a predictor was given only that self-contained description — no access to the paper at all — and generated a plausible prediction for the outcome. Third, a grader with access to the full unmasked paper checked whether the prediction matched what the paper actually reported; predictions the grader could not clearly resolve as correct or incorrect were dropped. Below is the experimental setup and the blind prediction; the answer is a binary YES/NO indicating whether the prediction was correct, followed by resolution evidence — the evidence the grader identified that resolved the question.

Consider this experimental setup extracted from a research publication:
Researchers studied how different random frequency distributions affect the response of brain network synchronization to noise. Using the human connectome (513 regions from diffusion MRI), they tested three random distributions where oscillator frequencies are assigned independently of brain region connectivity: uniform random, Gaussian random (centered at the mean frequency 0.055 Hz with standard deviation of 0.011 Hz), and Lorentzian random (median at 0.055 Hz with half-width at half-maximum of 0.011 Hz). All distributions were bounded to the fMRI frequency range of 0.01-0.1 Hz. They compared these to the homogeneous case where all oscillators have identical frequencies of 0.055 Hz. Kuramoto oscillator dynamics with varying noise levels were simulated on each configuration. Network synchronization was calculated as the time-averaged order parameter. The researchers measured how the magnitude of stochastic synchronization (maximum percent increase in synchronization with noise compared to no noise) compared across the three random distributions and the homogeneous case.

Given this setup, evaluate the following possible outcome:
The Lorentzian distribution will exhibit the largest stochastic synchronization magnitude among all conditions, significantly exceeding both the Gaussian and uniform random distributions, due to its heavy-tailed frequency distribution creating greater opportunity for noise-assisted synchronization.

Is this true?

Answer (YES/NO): NO